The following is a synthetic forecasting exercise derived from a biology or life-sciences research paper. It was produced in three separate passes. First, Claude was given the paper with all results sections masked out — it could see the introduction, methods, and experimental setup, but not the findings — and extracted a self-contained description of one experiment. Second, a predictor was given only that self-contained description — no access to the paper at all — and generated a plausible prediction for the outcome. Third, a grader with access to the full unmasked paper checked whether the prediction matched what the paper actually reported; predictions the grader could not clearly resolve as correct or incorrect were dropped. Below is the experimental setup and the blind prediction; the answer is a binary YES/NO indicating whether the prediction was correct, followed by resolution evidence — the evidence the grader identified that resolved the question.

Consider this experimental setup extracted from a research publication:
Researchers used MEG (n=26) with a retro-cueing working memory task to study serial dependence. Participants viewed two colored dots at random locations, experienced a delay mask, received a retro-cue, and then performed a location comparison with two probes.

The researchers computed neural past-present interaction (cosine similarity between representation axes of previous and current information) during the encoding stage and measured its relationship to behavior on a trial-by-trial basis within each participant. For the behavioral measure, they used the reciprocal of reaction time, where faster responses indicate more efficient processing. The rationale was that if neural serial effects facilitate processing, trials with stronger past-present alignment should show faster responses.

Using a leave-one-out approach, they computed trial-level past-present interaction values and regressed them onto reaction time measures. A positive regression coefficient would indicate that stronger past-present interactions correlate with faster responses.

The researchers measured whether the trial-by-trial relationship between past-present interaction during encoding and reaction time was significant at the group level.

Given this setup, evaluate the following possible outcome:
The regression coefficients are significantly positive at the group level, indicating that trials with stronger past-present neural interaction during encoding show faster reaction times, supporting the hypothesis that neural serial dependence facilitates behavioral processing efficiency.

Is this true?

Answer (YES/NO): NO